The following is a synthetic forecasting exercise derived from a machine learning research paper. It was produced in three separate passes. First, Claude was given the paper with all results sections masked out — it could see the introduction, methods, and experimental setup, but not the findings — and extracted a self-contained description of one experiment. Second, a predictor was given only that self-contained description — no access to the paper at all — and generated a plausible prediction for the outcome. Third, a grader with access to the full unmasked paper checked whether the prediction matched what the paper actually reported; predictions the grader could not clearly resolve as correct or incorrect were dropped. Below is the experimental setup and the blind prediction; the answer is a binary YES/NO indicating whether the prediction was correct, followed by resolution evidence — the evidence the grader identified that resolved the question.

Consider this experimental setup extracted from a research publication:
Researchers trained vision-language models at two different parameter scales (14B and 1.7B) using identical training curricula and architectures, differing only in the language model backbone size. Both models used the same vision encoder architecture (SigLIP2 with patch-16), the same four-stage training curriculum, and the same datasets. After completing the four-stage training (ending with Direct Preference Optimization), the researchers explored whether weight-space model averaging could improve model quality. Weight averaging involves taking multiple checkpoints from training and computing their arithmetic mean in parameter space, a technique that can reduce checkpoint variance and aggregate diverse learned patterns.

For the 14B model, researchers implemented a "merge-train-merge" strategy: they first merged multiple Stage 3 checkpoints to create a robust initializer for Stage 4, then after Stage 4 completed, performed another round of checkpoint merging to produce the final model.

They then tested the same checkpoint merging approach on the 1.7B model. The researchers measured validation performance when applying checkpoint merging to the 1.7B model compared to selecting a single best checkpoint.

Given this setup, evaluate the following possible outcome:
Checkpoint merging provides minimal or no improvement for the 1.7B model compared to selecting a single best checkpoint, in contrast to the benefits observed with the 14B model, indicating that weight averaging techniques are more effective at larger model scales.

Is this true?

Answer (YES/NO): NO